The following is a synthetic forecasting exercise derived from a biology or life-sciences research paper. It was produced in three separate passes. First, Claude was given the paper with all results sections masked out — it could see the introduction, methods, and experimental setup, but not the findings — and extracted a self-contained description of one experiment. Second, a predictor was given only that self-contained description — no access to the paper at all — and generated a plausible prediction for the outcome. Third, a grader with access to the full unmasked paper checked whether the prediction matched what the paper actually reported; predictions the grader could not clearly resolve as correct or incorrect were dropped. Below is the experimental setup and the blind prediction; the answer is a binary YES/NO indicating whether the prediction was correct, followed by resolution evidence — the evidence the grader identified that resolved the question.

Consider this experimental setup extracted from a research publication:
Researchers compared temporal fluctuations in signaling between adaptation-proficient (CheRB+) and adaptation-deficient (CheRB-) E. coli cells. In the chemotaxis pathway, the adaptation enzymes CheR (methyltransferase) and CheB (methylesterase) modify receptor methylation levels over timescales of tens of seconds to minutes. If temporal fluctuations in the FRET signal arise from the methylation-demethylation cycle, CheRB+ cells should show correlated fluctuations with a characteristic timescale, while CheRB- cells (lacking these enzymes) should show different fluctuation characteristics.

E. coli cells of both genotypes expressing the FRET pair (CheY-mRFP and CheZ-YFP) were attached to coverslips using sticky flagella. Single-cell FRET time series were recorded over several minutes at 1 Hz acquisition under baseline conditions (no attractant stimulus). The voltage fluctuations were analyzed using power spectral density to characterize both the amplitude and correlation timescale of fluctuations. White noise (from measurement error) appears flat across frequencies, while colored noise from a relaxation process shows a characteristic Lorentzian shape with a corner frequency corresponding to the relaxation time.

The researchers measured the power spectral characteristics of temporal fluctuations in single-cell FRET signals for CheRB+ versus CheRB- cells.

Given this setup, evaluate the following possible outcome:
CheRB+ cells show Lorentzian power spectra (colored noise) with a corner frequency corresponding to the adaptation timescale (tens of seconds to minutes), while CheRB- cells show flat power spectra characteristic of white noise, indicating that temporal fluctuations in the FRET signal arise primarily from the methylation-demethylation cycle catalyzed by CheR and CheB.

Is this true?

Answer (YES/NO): YES